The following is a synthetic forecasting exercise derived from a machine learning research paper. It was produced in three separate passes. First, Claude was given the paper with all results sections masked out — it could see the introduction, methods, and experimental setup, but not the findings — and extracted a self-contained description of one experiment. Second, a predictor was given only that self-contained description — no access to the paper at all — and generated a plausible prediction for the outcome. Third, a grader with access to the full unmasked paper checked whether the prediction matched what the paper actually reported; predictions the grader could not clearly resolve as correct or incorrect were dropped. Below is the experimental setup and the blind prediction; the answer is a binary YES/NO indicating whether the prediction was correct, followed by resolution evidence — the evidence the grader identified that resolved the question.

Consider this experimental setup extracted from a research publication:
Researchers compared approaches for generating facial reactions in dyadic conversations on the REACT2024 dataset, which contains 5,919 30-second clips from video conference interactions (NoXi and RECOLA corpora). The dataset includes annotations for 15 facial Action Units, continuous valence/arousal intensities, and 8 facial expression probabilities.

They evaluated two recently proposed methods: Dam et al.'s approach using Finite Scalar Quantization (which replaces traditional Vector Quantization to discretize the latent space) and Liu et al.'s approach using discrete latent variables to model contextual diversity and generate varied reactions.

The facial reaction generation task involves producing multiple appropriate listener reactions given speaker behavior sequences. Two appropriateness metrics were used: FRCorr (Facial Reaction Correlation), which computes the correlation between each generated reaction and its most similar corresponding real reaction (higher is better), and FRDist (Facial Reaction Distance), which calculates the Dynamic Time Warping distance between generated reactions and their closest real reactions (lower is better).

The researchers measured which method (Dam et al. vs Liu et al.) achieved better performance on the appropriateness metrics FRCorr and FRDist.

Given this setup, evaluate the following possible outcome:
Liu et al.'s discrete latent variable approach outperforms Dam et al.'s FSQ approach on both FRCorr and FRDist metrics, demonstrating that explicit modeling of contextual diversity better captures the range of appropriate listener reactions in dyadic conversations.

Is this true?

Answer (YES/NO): NO